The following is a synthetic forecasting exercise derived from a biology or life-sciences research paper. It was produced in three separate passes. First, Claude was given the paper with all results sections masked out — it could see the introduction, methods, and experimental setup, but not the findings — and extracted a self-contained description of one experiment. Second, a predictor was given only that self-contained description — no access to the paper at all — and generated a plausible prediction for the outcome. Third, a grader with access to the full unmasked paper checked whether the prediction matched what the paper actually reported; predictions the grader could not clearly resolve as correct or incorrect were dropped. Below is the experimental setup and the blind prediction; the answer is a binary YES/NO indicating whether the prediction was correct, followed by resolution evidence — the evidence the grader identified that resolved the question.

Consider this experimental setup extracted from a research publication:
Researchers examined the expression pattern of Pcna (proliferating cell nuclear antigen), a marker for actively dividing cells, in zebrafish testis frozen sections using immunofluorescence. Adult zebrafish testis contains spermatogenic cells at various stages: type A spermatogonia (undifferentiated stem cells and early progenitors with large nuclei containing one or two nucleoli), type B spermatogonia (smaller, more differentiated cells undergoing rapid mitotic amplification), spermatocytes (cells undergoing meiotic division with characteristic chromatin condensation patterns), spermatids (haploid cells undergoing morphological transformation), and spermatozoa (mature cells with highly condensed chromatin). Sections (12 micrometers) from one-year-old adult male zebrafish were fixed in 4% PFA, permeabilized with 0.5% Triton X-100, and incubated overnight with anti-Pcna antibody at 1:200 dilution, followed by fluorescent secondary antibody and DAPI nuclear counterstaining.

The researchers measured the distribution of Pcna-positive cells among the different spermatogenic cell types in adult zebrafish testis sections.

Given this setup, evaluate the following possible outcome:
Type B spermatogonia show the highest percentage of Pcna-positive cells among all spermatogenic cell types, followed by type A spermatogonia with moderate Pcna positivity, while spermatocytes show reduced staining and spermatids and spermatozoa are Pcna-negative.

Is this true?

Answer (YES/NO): NO